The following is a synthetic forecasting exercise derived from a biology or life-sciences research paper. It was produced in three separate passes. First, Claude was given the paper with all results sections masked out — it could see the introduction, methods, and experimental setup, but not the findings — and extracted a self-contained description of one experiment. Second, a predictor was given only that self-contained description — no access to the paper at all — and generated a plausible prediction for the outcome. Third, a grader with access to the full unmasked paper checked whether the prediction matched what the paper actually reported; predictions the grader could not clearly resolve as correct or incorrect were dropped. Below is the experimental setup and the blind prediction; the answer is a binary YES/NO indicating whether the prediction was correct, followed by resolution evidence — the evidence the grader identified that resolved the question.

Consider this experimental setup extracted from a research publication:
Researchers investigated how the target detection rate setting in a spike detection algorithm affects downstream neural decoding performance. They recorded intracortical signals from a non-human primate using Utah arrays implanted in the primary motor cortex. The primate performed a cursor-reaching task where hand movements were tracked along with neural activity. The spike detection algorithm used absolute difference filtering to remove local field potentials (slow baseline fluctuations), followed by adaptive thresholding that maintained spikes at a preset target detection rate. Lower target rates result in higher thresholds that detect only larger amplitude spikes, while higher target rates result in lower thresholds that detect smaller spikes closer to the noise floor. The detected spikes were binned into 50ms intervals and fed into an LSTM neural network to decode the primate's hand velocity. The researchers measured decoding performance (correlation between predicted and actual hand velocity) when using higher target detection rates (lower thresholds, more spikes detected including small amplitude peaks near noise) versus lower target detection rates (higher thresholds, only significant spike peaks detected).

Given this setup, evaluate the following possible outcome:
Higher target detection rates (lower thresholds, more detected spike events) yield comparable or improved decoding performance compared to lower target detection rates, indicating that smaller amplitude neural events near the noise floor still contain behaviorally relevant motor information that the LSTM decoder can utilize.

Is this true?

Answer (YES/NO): YES